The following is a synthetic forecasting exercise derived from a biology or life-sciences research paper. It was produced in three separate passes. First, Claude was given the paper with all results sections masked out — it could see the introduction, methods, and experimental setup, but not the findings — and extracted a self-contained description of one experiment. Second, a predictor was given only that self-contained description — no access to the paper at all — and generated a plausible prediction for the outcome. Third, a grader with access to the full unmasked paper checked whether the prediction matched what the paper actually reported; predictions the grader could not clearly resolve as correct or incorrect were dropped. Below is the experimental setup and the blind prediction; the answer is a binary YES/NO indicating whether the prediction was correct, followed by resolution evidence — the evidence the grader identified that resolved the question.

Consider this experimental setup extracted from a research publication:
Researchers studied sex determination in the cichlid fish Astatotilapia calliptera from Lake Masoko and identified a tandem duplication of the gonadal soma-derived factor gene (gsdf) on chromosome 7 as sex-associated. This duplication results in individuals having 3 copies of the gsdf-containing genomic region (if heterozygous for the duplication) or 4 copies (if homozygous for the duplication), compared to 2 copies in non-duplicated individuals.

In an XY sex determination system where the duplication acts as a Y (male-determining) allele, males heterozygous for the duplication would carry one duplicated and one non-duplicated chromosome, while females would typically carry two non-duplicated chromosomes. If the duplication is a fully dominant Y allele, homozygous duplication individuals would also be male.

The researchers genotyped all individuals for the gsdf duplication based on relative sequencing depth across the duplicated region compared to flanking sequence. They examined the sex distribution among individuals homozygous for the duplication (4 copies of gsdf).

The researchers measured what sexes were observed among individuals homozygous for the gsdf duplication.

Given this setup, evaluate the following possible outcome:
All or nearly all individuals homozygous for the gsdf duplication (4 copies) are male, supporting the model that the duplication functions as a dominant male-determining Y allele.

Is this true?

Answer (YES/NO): YES